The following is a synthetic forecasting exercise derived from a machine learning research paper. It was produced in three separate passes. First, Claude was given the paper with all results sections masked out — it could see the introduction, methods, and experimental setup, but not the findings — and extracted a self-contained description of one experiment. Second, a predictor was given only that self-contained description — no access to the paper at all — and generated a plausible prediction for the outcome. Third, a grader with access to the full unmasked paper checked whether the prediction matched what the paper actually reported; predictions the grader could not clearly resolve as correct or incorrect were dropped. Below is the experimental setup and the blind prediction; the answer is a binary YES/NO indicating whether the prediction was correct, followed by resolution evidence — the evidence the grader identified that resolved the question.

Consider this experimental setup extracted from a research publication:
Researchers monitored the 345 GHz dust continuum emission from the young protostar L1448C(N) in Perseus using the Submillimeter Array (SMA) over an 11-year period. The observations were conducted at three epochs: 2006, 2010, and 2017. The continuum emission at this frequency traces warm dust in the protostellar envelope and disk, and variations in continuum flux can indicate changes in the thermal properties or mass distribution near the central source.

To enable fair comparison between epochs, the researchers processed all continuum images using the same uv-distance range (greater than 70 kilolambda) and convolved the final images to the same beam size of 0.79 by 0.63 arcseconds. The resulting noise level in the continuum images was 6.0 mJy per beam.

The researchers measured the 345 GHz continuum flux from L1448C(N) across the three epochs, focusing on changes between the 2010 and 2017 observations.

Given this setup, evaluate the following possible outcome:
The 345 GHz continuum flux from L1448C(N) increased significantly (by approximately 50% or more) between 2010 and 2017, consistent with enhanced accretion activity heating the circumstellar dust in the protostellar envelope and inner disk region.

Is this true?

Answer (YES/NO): NO